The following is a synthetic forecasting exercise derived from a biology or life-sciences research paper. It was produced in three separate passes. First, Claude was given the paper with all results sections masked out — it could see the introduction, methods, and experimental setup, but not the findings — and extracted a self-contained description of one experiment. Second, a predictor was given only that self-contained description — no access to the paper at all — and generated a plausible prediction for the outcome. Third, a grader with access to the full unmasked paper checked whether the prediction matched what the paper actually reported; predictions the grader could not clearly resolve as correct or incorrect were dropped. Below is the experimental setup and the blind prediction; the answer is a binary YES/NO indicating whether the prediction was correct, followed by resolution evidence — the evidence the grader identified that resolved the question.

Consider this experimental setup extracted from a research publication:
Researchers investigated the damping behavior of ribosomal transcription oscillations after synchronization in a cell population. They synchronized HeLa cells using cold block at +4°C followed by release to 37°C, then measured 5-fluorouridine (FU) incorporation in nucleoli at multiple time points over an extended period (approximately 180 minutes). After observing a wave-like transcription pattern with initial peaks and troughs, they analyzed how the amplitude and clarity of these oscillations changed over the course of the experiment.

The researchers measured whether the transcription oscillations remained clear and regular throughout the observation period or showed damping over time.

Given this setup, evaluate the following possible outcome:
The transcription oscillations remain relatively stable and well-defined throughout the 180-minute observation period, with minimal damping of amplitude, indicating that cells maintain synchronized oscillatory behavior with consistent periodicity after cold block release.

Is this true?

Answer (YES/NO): NO